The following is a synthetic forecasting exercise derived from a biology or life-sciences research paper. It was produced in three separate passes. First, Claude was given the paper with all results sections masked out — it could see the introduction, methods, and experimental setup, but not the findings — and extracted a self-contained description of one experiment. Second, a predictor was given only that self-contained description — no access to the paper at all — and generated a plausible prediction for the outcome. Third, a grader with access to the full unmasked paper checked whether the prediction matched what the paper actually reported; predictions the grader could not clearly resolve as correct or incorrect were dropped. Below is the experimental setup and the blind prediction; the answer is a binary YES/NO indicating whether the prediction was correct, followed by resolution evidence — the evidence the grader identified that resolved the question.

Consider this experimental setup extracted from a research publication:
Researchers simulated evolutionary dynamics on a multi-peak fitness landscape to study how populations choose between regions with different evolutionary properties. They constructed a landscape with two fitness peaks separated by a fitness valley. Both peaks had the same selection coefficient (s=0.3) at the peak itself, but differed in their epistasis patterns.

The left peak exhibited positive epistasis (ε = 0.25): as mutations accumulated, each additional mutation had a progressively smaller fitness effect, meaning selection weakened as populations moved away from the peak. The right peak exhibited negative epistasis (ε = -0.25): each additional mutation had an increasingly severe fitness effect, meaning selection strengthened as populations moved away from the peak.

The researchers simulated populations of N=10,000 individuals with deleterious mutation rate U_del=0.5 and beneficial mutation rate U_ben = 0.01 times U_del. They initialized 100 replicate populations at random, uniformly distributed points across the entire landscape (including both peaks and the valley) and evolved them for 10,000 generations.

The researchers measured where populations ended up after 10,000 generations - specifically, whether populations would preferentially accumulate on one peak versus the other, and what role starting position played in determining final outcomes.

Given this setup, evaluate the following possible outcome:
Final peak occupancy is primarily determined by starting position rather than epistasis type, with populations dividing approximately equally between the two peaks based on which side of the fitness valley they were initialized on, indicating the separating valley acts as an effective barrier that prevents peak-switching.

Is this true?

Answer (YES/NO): NO